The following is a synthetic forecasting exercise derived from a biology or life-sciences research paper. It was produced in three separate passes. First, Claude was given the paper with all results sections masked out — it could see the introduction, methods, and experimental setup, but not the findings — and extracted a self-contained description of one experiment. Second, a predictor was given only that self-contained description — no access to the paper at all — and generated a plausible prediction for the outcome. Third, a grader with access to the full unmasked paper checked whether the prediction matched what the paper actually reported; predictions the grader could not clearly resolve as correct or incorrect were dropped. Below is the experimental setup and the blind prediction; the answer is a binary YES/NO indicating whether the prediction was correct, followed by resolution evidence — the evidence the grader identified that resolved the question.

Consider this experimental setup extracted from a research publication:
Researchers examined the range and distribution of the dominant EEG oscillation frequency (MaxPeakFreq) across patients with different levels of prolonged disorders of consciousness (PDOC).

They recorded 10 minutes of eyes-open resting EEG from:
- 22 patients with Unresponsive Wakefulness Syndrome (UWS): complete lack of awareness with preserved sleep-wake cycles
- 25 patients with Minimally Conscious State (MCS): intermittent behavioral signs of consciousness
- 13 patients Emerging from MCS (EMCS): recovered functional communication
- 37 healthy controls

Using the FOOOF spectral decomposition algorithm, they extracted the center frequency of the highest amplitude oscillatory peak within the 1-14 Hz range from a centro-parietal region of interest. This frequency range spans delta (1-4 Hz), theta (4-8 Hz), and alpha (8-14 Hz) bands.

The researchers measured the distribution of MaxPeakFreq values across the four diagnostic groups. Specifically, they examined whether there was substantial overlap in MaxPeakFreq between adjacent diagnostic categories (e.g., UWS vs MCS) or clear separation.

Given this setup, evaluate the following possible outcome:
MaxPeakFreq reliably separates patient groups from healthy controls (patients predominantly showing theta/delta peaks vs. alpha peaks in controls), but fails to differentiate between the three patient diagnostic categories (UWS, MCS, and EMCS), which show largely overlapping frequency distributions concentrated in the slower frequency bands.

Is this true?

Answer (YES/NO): NO